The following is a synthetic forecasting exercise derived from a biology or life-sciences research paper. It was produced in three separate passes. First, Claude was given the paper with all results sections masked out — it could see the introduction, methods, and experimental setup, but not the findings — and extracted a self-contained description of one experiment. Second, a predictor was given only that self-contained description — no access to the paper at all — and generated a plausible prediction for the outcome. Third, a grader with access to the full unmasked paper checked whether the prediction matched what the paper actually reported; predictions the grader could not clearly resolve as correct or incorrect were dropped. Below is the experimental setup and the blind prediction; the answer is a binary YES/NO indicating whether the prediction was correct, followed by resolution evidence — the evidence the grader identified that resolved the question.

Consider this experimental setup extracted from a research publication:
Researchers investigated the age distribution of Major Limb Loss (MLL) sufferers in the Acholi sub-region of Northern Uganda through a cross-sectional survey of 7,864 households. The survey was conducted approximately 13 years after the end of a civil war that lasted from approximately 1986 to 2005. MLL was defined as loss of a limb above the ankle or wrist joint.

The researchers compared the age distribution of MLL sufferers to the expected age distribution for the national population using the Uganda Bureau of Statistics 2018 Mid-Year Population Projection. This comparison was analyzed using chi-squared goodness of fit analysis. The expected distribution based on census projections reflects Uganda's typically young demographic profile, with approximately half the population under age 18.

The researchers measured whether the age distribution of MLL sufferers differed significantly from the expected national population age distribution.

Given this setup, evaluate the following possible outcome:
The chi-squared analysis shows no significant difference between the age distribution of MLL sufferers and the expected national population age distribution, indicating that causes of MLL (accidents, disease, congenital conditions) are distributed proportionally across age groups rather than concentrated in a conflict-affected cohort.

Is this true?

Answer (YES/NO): NO